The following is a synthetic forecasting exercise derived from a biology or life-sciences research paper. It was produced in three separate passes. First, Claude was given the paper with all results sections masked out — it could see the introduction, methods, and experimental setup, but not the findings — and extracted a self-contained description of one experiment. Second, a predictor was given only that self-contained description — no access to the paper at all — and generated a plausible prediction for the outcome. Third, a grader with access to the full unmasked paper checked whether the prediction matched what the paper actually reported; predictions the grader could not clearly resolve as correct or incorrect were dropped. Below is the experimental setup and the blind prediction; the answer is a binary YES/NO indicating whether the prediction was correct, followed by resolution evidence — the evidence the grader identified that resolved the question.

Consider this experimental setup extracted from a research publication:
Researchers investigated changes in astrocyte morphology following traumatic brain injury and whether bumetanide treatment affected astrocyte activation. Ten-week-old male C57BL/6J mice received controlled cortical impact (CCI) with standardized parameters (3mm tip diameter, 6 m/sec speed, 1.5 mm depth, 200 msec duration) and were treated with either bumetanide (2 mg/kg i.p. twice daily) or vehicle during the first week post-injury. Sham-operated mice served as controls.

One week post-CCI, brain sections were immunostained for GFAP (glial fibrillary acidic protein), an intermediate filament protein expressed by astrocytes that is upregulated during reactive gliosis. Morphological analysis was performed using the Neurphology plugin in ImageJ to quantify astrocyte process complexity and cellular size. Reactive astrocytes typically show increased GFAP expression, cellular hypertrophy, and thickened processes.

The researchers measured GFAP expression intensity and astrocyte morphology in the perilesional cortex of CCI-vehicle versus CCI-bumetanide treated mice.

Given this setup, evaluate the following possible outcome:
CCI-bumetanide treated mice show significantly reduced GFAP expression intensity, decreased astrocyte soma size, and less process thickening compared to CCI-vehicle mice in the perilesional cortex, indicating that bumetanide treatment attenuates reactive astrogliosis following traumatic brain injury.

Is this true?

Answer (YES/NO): NO